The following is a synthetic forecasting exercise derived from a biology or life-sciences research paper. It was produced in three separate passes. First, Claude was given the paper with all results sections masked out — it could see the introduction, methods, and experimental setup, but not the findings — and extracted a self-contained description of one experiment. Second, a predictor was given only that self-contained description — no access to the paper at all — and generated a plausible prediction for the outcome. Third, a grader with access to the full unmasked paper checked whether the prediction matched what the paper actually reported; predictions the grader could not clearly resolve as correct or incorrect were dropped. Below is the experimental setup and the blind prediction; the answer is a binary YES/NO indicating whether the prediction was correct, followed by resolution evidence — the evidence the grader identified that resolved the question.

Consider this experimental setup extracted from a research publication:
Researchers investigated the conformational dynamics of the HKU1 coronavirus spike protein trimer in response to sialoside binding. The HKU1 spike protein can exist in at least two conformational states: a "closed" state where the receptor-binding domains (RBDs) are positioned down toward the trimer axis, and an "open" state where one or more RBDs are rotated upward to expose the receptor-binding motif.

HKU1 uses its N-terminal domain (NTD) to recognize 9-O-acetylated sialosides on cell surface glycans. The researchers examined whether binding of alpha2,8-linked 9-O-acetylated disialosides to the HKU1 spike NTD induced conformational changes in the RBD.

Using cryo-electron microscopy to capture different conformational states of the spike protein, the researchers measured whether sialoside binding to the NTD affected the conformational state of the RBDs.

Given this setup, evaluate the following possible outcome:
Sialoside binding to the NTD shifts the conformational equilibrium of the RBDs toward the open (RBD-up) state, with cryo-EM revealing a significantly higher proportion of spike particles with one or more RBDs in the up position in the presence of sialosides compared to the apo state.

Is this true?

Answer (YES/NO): YES